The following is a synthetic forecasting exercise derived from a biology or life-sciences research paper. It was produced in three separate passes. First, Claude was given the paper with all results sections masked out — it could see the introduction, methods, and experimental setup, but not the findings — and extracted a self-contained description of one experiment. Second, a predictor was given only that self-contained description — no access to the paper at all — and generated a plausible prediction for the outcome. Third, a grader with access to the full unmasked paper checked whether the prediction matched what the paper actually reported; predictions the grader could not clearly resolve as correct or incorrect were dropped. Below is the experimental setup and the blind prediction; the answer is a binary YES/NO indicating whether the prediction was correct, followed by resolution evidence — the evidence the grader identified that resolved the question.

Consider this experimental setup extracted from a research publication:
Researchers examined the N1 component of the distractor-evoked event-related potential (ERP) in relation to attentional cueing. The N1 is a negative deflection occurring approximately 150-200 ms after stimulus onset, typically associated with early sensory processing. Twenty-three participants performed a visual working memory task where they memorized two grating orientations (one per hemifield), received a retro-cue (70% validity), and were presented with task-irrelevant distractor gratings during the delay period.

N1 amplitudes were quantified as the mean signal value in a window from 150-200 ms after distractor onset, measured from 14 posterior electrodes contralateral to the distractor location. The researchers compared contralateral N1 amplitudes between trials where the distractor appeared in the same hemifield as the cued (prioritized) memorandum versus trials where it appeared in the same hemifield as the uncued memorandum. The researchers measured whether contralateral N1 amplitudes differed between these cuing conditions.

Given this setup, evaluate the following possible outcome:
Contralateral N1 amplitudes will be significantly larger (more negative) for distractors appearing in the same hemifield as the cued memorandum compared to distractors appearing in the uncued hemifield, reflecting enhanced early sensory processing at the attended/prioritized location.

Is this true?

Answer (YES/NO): NO